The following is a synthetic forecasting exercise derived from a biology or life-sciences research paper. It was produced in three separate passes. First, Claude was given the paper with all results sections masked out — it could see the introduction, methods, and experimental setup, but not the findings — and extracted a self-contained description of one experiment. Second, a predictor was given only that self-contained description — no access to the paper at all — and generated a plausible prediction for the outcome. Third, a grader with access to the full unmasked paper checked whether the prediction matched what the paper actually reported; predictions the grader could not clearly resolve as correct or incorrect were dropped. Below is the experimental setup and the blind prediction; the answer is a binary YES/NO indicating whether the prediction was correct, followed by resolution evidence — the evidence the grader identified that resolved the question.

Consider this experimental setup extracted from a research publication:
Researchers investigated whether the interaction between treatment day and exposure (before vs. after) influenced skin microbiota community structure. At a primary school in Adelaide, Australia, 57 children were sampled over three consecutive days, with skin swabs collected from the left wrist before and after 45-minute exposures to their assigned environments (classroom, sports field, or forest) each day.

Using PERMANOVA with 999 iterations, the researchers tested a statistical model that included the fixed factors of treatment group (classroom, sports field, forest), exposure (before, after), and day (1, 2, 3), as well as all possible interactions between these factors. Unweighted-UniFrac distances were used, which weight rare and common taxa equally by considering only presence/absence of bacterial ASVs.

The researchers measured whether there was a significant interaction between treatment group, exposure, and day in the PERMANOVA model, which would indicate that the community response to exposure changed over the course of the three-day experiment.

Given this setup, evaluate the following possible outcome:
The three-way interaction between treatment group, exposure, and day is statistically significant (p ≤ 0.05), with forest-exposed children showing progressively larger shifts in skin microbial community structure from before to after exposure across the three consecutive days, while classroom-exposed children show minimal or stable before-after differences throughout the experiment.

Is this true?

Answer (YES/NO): YES